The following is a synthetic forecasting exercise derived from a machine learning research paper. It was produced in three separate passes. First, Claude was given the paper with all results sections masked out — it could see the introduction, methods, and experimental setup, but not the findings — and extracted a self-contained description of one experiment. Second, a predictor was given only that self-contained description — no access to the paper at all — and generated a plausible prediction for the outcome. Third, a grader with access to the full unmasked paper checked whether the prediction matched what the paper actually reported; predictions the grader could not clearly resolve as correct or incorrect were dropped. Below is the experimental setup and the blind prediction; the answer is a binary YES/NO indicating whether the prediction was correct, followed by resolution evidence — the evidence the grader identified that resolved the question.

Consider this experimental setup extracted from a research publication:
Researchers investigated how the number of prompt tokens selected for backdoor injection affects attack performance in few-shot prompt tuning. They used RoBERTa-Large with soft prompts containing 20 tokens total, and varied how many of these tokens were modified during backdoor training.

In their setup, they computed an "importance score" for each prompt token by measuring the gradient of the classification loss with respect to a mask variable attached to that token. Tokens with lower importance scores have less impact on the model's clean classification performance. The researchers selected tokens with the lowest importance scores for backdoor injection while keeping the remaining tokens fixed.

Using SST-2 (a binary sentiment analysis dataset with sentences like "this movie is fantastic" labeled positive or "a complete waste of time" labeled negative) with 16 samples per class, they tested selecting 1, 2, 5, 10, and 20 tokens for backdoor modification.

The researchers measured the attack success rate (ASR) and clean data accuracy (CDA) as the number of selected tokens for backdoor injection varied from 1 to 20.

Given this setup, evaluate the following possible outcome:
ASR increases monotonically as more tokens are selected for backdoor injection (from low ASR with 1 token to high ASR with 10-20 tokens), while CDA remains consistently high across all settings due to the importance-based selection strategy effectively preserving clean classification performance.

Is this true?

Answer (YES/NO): NO